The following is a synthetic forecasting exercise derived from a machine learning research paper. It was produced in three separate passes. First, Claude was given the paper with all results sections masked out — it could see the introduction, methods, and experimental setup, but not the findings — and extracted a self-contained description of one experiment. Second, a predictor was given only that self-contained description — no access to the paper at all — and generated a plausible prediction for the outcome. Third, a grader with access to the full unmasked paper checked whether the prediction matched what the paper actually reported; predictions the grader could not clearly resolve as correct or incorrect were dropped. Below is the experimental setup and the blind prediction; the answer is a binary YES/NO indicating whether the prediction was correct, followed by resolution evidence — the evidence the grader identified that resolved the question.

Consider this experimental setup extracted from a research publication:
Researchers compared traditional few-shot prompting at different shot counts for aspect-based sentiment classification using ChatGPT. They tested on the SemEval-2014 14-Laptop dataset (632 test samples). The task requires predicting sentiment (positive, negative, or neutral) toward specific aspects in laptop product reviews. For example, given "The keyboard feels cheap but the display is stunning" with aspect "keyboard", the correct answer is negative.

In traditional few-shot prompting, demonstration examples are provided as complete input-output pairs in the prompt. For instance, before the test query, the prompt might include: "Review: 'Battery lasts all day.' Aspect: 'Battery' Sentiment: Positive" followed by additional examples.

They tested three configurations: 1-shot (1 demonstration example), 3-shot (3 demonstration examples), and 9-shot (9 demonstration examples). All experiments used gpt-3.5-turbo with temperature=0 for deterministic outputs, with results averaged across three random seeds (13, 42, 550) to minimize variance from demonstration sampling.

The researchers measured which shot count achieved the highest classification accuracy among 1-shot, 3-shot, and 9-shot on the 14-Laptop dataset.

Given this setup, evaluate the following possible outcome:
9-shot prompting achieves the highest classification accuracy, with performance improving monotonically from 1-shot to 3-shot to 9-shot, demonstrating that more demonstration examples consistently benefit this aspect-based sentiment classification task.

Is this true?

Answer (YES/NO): NO